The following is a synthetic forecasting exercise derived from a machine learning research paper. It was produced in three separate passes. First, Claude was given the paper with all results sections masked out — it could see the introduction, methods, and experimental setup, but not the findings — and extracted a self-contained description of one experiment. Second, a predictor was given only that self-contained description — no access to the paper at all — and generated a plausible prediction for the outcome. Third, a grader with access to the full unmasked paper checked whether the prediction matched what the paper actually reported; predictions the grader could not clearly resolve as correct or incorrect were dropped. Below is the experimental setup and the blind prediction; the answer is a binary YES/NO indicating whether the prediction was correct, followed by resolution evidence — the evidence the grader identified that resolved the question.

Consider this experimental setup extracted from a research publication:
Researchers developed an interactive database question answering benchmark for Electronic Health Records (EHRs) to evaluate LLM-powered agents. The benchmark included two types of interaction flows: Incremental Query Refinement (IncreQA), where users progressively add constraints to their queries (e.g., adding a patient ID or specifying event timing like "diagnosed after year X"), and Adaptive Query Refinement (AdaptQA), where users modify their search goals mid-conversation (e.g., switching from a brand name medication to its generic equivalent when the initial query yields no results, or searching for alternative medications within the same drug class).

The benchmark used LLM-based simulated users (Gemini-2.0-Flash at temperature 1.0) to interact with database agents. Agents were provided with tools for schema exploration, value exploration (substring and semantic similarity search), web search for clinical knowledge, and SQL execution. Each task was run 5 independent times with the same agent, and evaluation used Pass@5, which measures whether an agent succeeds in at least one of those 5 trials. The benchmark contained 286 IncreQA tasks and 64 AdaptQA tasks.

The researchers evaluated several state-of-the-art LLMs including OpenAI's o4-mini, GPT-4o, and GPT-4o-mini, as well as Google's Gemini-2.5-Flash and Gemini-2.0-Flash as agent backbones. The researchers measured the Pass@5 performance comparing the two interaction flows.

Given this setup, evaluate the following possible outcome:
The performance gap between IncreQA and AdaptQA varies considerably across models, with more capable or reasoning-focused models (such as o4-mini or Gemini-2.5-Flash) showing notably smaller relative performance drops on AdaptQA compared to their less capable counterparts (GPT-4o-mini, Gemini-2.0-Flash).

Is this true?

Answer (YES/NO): YES